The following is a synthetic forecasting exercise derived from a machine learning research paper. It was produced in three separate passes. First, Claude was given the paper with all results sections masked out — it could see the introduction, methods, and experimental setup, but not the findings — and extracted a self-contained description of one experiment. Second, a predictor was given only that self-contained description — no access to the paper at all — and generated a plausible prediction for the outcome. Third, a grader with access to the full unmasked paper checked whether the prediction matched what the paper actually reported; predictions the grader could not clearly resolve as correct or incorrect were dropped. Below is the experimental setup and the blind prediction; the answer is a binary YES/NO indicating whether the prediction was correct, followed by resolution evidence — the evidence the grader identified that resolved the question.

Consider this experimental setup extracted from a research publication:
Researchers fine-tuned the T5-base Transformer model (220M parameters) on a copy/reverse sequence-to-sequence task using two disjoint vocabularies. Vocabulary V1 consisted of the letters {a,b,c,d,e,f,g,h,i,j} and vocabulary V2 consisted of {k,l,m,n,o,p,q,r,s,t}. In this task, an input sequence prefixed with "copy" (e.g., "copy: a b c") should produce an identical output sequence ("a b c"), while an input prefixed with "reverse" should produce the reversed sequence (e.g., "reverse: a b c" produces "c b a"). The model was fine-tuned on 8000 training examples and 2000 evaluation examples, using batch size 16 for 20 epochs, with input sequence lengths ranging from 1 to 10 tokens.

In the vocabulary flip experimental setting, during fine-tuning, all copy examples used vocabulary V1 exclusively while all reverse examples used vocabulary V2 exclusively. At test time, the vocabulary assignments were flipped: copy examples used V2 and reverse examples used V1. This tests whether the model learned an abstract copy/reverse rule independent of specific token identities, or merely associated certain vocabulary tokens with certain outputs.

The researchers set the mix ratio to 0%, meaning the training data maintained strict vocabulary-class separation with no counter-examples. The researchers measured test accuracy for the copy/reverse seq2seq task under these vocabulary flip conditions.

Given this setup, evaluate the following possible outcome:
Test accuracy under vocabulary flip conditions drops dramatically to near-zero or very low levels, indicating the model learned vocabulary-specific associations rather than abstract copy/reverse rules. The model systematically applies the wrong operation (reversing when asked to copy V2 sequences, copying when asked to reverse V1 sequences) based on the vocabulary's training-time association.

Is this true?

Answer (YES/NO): NO